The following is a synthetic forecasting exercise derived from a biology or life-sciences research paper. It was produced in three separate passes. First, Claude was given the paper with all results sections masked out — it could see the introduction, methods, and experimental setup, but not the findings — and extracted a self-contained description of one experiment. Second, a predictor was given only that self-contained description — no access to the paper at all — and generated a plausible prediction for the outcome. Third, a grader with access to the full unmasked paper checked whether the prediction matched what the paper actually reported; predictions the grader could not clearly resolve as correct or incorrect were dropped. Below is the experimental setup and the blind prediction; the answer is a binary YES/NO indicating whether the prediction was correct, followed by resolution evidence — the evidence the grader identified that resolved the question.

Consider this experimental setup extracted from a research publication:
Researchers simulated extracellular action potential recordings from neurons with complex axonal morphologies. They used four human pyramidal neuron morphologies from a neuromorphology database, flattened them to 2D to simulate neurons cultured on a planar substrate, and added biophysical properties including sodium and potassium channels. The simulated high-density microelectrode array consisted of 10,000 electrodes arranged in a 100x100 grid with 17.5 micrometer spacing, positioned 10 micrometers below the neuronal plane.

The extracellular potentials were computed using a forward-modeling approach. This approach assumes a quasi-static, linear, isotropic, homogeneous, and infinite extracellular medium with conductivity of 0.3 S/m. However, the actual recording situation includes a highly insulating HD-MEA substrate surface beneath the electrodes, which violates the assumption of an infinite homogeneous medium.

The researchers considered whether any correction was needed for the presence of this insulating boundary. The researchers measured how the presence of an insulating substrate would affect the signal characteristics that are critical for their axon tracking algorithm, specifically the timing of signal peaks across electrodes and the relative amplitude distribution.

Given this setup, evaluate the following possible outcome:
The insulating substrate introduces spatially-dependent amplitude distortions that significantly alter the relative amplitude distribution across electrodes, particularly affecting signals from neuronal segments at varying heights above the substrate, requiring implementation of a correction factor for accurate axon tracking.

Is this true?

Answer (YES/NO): NO